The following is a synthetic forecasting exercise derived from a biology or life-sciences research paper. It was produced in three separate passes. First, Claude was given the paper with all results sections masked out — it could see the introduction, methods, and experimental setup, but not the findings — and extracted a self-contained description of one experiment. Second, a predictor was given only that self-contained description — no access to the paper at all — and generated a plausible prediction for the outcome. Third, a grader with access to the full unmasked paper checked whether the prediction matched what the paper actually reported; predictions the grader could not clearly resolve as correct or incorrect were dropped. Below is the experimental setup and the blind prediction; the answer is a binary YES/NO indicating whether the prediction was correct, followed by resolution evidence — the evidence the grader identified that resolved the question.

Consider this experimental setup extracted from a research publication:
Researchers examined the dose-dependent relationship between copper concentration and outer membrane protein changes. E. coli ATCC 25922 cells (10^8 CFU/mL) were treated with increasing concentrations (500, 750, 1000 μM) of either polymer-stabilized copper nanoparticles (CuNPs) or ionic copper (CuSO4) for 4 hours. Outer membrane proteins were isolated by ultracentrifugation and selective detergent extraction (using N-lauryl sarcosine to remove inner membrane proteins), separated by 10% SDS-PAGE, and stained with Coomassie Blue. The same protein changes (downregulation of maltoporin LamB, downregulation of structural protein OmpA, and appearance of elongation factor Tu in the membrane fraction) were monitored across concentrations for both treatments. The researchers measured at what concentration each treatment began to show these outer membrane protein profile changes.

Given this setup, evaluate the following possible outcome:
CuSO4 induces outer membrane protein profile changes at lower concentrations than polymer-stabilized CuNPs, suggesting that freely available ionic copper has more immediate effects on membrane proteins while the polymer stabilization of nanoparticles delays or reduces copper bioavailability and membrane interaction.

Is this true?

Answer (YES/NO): NO